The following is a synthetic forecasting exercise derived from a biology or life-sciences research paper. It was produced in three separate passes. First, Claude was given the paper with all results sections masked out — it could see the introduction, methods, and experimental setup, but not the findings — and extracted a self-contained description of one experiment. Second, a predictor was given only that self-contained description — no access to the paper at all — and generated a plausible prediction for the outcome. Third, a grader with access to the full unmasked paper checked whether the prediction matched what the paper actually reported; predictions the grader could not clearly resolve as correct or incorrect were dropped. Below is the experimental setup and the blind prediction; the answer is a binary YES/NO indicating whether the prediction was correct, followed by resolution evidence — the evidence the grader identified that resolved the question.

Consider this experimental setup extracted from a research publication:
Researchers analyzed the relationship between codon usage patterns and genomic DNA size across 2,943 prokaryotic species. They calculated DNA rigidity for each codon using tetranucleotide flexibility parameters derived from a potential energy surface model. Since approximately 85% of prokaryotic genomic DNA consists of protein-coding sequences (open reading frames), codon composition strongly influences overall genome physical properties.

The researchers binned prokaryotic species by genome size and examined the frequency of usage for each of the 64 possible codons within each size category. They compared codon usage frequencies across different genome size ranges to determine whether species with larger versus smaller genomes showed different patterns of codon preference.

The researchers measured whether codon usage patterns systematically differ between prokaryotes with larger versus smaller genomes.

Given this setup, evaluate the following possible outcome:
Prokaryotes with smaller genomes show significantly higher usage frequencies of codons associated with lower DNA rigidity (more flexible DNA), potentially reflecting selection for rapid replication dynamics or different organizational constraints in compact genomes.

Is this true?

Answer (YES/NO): NO